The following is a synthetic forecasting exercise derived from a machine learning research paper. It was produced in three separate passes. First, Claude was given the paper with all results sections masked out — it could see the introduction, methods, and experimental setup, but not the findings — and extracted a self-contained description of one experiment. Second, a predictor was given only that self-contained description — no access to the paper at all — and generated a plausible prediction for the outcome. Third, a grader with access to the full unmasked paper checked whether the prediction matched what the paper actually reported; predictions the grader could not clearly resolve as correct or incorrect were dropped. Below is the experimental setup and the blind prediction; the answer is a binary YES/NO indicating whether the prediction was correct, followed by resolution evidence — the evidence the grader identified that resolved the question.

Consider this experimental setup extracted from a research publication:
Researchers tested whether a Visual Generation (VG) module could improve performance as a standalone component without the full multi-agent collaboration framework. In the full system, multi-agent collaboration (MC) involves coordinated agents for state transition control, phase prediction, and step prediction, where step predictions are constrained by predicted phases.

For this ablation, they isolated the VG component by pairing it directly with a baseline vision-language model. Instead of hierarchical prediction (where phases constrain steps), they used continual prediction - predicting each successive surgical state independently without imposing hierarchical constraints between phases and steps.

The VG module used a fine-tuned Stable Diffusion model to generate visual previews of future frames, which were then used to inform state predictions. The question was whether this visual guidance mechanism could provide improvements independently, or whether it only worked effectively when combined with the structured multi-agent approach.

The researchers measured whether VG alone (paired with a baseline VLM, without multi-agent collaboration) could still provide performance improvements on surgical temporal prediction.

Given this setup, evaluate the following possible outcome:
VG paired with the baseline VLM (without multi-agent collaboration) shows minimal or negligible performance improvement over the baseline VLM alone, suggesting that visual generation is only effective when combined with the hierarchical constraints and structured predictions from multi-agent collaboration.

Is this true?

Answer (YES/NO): NO